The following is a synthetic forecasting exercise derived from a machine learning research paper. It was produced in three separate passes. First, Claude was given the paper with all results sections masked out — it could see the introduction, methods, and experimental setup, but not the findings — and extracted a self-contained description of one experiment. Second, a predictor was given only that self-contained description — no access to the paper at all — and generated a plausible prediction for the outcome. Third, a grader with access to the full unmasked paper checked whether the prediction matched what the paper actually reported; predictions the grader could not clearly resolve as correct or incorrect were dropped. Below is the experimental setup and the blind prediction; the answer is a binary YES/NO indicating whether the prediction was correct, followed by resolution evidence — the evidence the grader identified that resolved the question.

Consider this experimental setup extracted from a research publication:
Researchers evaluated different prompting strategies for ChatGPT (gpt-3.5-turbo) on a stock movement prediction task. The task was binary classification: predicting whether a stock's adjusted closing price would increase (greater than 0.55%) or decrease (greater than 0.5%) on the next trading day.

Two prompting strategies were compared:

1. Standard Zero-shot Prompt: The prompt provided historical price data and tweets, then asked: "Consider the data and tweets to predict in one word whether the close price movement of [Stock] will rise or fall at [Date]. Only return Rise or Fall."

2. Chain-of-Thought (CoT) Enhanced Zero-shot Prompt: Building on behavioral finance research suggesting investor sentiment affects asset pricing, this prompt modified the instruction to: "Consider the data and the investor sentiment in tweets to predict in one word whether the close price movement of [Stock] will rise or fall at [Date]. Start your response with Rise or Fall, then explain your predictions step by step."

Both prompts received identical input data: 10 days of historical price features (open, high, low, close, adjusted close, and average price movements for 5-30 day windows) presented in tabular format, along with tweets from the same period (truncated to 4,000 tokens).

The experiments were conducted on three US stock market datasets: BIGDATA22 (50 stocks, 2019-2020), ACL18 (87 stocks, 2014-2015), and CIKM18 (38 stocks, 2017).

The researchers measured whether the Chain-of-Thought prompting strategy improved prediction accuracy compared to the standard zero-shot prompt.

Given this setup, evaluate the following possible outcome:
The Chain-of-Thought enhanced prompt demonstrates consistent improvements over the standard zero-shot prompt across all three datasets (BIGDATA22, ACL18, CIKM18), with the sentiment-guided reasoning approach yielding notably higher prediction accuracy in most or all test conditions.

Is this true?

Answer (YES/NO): NO